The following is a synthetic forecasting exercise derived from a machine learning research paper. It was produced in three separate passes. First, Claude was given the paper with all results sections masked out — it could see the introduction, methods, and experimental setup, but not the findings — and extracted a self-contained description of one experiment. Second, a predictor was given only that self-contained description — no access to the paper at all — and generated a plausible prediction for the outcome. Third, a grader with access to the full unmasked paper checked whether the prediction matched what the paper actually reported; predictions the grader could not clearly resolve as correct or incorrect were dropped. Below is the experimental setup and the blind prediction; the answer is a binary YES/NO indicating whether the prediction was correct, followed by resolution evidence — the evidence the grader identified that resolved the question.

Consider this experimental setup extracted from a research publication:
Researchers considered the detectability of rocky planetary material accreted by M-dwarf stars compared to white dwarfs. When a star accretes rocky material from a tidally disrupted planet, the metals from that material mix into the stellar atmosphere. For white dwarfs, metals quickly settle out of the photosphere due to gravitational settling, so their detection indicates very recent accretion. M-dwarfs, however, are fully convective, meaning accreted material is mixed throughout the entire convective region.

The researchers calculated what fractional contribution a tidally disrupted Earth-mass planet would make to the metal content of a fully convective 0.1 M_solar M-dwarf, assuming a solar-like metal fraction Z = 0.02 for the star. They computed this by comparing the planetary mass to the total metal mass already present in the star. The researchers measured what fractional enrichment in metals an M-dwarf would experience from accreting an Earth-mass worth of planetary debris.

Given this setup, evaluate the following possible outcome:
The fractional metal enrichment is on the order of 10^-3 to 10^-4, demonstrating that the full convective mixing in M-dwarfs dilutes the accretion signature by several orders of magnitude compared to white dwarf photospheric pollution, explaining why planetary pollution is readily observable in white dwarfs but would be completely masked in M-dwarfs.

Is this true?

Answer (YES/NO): NO